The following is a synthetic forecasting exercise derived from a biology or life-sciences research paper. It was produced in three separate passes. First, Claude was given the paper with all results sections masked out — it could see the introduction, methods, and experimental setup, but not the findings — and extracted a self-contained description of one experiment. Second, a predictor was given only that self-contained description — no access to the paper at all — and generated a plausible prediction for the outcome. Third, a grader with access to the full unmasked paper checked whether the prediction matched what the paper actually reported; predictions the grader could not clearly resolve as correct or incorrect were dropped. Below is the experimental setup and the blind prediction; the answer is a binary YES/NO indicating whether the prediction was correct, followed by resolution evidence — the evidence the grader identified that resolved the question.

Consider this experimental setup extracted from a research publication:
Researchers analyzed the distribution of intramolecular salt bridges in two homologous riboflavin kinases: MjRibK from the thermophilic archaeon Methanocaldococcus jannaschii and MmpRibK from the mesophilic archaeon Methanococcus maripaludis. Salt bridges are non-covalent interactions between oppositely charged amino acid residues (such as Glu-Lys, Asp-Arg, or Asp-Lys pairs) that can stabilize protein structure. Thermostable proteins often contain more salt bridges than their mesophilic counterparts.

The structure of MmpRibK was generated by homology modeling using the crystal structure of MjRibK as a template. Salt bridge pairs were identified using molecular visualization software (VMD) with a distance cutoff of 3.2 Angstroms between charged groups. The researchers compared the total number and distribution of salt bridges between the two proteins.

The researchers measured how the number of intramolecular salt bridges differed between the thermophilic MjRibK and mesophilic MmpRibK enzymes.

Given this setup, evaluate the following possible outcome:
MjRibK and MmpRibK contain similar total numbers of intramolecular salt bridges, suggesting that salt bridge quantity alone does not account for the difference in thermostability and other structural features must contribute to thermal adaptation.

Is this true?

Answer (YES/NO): NO